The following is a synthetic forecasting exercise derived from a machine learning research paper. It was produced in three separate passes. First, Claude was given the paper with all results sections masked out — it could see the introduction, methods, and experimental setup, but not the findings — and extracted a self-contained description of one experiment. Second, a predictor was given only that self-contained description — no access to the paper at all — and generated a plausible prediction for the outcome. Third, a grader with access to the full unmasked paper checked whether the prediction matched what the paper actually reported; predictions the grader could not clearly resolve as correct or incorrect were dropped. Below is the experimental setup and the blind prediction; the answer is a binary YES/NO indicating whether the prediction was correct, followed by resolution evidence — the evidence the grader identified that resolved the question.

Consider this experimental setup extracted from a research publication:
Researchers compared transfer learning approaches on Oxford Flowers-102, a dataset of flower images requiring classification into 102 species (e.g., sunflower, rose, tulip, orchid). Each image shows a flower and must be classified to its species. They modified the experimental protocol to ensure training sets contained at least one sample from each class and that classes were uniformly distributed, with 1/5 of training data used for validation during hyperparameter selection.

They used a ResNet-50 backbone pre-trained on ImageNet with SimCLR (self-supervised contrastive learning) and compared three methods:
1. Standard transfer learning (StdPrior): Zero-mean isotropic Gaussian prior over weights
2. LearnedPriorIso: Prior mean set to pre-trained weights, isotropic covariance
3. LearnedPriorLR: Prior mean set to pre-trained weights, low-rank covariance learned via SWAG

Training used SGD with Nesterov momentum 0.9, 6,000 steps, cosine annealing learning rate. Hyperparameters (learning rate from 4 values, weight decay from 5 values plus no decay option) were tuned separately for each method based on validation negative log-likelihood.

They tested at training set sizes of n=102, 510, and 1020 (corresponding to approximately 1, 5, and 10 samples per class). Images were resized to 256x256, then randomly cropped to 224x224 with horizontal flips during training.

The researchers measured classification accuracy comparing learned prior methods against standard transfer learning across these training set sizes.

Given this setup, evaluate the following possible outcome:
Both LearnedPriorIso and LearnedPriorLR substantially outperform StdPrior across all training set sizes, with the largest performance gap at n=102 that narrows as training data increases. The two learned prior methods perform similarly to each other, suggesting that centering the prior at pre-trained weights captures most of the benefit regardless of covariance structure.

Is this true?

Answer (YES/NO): NO